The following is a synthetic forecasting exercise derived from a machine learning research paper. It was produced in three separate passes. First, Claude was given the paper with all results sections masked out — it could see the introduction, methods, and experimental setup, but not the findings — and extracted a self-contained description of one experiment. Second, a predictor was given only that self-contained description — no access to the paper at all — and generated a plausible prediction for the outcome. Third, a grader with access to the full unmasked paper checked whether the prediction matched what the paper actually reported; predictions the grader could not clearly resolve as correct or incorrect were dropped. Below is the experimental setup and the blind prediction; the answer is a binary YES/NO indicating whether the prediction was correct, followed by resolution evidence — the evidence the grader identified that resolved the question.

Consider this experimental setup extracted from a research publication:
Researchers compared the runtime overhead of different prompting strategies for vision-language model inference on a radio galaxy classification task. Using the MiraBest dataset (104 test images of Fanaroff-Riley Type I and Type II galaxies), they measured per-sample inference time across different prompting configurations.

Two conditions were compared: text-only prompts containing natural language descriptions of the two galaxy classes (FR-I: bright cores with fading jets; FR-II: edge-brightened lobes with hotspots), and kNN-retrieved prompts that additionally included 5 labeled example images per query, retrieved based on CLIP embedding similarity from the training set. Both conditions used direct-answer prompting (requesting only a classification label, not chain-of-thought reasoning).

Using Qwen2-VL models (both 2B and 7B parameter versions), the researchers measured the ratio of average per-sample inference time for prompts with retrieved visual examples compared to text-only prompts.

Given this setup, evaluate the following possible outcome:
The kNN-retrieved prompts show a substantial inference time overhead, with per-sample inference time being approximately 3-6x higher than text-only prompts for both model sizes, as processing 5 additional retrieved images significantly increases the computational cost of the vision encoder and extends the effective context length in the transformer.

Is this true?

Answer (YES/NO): YES